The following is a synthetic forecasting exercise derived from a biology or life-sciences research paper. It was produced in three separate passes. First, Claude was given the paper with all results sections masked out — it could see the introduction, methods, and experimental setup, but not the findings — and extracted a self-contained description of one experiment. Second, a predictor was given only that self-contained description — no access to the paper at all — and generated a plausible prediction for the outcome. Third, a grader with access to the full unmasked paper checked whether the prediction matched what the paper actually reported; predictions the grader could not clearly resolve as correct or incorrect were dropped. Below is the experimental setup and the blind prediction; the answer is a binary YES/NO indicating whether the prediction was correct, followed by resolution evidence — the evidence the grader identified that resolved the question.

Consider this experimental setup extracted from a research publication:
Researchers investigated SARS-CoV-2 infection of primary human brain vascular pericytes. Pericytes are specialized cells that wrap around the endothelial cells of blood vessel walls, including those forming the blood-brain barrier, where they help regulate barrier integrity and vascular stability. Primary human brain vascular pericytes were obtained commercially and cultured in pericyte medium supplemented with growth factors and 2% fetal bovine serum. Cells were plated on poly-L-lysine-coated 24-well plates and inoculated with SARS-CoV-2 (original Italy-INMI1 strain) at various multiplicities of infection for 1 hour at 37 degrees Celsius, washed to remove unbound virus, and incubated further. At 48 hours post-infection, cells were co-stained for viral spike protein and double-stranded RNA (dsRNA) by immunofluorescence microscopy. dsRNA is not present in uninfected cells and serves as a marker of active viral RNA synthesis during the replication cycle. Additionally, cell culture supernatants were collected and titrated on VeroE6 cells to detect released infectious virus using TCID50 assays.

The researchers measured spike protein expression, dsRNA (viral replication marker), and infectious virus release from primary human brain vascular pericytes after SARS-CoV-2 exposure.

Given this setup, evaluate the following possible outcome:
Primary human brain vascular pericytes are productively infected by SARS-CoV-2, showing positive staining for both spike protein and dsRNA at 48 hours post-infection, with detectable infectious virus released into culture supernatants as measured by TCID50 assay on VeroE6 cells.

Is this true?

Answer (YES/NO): YES